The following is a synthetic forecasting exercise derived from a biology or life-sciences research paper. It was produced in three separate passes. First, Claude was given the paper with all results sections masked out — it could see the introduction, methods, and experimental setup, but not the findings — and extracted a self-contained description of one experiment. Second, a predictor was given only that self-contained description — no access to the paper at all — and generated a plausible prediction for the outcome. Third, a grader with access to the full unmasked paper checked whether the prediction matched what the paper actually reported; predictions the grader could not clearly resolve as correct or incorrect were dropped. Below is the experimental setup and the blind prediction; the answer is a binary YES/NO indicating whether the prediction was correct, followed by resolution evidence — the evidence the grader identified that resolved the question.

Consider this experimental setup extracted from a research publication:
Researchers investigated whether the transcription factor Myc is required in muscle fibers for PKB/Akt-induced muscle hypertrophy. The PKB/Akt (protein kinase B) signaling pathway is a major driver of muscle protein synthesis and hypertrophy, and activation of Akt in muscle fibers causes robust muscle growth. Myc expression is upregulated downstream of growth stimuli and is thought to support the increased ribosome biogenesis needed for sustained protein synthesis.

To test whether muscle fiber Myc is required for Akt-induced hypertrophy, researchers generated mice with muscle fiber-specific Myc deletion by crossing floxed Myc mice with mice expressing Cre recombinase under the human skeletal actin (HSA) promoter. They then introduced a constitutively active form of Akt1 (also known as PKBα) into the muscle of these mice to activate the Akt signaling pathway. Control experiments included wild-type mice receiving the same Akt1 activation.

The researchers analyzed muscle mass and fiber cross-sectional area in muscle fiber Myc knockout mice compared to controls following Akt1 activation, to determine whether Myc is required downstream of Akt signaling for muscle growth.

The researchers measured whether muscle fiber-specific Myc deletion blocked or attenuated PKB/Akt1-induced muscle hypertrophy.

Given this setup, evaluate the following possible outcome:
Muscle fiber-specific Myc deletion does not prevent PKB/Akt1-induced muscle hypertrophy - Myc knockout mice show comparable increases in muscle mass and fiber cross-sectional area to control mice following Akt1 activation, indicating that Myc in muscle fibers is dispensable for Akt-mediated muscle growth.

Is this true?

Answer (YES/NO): YES